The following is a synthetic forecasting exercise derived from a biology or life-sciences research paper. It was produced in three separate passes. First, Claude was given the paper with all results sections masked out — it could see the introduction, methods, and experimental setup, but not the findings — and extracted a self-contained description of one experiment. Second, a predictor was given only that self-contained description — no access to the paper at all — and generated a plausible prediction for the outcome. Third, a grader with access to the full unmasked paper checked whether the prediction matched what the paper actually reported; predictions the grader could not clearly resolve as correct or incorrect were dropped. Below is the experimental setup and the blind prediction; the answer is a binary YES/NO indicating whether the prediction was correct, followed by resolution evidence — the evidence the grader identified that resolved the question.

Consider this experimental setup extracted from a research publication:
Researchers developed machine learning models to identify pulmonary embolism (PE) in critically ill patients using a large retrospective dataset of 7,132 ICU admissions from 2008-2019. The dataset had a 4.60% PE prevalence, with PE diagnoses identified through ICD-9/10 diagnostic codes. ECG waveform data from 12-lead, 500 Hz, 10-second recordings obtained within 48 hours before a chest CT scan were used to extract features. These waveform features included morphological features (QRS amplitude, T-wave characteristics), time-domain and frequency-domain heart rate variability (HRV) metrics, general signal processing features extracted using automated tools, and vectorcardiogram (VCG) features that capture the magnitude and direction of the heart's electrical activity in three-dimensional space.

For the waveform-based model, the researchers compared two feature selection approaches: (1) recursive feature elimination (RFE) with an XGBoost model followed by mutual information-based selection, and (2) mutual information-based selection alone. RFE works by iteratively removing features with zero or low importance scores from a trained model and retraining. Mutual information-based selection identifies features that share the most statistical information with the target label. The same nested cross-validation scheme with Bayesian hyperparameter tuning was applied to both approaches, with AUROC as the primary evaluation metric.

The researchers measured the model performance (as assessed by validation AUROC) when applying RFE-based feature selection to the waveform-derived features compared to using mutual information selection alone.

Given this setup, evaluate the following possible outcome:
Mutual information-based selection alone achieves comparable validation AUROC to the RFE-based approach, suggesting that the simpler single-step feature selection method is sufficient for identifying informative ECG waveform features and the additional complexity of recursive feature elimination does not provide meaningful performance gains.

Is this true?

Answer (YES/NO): NO